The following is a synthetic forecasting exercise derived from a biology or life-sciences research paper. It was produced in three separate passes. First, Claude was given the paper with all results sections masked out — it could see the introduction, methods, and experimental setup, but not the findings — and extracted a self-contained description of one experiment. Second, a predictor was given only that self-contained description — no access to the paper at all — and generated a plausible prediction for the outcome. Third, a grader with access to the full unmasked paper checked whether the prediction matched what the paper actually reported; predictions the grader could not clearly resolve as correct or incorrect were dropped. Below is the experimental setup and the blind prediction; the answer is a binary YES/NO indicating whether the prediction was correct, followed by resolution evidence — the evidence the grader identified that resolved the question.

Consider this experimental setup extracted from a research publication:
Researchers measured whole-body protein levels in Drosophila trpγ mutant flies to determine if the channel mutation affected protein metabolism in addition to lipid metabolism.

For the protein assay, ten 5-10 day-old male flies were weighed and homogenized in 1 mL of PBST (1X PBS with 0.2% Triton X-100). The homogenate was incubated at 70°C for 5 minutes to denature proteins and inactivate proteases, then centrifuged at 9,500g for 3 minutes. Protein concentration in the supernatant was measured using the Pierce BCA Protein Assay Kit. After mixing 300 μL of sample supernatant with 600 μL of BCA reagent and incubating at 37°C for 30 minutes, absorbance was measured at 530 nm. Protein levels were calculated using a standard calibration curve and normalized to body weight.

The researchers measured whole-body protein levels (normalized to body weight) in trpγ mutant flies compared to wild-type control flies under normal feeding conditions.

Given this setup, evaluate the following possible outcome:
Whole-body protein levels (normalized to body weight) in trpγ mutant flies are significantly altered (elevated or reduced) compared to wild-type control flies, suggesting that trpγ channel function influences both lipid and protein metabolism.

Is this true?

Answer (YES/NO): YES